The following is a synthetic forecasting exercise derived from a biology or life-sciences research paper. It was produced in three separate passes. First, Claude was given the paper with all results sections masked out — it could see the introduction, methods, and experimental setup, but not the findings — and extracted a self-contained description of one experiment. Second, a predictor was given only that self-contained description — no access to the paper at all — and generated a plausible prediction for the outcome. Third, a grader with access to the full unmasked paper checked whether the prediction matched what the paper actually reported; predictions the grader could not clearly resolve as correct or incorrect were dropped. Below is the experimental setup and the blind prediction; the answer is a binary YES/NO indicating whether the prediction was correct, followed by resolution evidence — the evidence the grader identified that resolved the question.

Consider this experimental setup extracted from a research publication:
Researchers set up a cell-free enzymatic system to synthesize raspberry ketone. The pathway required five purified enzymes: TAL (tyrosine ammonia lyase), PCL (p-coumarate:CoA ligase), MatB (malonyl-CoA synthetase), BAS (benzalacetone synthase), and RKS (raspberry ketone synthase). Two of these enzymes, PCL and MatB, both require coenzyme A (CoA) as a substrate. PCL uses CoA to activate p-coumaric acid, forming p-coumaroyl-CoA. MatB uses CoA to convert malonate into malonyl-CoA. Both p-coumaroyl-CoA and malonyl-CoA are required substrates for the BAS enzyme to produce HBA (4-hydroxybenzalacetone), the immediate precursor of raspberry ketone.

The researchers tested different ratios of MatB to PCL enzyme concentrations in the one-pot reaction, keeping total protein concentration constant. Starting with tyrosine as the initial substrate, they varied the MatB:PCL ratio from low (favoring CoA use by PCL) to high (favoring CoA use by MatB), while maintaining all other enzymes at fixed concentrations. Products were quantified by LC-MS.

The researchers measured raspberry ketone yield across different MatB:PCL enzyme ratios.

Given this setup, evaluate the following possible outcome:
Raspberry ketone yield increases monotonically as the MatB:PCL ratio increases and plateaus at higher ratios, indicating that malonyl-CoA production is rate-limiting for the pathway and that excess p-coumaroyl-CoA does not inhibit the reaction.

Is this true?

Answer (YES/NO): NO